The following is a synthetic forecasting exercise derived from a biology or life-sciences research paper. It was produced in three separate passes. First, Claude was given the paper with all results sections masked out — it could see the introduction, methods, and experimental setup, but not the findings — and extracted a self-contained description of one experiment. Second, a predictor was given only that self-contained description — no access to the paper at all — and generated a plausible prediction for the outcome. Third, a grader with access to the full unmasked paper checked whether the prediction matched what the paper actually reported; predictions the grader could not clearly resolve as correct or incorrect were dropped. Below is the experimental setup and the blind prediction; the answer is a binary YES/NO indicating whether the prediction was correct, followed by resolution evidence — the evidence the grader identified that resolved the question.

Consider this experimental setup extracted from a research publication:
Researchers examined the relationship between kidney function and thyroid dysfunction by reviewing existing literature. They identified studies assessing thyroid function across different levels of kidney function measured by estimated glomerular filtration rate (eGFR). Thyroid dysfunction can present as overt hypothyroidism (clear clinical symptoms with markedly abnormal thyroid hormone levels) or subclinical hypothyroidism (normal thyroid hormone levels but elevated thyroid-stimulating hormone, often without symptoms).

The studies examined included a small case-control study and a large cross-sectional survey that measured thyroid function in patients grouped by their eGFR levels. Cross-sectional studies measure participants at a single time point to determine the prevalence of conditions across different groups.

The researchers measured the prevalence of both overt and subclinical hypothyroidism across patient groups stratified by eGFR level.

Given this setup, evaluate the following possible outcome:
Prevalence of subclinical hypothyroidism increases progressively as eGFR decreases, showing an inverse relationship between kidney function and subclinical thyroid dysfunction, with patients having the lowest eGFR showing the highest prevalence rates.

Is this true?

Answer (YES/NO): YES